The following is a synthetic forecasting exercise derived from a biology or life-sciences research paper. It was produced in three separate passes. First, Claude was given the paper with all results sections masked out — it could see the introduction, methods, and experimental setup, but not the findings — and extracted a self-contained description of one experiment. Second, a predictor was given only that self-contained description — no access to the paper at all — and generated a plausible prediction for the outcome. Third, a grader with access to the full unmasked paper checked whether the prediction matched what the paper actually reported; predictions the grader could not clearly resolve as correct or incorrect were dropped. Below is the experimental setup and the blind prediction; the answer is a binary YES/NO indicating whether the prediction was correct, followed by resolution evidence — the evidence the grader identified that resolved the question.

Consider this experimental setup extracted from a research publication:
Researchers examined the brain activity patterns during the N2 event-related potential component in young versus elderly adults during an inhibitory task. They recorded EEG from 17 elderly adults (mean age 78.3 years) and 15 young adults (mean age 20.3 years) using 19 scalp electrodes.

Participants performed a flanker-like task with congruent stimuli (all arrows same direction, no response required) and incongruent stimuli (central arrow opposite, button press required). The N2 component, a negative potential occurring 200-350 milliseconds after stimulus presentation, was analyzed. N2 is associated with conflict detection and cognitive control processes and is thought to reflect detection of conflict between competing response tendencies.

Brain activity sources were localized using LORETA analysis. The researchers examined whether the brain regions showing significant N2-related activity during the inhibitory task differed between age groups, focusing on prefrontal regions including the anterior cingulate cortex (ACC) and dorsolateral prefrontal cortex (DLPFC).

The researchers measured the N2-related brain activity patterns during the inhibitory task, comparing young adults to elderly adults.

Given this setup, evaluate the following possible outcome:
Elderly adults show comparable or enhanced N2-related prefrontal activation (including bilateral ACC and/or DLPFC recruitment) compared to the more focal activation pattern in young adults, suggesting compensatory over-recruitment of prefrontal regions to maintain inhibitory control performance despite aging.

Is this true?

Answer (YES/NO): NO